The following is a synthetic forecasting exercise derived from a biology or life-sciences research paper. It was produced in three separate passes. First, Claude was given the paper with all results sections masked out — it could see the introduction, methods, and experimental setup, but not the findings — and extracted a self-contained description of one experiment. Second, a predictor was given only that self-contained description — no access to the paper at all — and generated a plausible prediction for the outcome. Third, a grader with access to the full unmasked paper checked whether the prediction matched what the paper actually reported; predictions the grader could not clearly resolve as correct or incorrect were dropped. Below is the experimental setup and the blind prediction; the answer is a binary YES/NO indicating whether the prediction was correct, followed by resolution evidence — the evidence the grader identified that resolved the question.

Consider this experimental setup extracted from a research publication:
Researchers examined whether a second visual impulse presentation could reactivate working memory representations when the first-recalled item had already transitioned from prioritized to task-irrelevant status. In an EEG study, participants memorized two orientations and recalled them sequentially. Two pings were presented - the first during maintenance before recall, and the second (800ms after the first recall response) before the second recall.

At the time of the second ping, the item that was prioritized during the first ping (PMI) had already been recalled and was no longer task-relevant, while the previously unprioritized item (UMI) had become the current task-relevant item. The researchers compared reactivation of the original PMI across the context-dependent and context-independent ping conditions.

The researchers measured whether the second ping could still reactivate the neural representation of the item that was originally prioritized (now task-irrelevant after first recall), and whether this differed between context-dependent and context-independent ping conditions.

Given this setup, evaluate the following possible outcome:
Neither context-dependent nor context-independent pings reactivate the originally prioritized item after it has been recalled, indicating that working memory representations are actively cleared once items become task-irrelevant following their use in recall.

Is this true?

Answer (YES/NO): NO